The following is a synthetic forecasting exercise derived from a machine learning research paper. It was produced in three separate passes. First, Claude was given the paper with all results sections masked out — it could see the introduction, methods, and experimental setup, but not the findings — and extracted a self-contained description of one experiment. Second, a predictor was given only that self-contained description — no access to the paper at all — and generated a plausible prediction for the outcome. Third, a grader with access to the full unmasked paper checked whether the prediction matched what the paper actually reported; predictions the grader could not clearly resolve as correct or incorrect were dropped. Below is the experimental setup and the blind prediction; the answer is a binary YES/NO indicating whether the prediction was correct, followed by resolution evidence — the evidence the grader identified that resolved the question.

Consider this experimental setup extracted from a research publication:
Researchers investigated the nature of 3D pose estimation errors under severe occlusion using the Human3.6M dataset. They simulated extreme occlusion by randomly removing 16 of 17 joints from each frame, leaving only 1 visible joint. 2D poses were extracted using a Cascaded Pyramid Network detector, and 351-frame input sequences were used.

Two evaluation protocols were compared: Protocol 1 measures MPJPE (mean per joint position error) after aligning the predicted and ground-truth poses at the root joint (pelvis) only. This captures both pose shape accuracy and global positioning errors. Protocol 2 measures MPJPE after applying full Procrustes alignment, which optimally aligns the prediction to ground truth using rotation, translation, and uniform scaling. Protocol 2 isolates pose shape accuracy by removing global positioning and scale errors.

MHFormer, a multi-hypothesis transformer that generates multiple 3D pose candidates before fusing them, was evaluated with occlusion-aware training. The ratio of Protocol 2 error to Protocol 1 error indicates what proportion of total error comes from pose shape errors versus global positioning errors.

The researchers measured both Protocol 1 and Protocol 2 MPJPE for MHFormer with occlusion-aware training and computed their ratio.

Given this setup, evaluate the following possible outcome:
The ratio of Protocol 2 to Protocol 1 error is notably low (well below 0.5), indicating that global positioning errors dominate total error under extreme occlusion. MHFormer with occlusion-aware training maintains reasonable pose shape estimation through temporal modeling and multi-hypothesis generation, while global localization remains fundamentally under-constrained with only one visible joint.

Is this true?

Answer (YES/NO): NO